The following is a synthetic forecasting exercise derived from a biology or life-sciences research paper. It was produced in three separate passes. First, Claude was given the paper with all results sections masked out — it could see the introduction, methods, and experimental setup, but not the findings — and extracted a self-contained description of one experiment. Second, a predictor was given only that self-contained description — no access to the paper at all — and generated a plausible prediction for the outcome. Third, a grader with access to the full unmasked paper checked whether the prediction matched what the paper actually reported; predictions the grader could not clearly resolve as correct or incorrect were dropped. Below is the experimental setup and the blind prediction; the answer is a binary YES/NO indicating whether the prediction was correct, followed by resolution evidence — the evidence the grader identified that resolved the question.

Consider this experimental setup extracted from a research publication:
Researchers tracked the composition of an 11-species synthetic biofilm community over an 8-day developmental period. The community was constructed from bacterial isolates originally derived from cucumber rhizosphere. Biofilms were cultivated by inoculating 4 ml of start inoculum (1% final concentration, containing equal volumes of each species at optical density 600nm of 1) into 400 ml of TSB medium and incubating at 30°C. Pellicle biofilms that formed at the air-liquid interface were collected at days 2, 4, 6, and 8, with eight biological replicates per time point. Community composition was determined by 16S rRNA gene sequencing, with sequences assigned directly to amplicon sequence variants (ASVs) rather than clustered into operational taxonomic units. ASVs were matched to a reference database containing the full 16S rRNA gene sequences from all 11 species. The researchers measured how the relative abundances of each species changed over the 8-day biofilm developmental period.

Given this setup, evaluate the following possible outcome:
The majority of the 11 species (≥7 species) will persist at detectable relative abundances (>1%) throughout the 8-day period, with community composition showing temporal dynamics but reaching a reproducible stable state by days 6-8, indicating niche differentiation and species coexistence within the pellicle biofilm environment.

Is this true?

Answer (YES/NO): NO